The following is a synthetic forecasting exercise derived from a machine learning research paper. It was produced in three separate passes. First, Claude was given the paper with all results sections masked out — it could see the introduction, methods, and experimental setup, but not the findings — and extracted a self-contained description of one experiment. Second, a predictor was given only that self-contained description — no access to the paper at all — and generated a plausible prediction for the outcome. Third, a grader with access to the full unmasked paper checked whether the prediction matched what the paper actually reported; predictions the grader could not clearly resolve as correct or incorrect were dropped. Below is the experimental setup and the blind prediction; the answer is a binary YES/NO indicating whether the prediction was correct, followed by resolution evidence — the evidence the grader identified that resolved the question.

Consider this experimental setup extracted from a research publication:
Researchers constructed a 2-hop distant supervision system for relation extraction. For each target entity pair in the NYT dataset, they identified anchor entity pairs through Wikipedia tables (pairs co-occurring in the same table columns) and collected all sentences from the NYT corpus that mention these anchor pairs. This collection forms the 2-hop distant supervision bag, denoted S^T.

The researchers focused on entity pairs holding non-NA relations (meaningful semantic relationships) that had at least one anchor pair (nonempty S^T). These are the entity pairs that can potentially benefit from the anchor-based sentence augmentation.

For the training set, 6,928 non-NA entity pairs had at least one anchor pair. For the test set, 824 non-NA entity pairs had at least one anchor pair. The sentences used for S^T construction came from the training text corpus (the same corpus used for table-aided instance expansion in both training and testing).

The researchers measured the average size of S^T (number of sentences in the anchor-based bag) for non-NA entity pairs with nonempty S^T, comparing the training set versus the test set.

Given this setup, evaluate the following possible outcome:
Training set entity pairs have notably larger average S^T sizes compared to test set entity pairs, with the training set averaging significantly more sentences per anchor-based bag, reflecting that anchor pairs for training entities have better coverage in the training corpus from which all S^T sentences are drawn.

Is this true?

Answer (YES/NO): NO